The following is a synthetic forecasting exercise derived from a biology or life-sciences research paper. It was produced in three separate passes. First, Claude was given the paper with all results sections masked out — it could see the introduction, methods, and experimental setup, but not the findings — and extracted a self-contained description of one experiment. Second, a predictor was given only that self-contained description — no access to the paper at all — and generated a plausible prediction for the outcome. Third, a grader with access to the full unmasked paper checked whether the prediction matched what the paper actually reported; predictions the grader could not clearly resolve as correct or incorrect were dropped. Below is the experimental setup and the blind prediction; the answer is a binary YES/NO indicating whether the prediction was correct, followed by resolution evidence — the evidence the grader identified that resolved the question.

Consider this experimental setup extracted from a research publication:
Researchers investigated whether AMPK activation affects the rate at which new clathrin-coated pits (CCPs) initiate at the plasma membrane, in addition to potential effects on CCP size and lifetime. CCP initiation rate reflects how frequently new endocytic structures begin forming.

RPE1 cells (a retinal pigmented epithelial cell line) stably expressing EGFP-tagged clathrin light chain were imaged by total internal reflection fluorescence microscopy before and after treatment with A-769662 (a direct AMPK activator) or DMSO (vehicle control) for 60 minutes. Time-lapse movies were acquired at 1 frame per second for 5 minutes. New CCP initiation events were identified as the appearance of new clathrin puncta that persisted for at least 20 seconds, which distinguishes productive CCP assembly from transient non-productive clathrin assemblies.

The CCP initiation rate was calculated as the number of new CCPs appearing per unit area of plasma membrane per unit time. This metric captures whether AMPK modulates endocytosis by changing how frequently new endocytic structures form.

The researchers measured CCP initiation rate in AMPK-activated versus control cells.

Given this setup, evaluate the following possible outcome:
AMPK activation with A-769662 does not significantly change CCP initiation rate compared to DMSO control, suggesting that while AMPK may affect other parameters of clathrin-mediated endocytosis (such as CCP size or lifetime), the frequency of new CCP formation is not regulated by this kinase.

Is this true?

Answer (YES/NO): NO